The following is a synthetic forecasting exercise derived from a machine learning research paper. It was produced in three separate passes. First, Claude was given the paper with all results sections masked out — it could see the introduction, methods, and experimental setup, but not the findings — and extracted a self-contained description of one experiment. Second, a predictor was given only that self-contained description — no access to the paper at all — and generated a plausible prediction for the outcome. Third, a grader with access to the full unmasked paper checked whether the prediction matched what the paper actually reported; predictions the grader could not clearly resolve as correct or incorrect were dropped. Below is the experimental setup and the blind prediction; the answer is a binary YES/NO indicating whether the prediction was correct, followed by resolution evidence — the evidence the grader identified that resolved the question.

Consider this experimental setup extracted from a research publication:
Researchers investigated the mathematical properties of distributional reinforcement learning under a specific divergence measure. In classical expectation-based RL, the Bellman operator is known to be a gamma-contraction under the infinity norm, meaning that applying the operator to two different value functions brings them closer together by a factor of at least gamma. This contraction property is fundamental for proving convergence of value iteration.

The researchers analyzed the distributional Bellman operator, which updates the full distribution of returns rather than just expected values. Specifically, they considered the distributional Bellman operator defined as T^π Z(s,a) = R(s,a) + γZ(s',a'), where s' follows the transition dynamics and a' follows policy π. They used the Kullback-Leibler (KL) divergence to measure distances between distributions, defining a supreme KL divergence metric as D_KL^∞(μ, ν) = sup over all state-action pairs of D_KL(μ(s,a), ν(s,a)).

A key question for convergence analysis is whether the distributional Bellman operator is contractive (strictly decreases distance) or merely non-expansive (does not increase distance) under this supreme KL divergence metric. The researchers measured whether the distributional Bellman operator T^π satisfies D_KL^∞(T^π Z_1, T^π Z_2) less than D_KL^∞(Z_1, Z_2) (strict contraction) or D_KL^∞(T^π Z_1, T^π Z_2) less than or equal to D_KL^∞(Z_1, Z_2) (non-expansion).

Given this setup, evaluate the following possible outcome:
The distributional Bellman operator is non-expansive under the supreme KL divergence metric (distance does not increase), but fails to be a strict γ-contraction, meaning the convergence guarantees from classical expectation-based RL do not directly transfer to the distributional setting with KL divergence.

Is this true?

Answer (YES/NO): YES